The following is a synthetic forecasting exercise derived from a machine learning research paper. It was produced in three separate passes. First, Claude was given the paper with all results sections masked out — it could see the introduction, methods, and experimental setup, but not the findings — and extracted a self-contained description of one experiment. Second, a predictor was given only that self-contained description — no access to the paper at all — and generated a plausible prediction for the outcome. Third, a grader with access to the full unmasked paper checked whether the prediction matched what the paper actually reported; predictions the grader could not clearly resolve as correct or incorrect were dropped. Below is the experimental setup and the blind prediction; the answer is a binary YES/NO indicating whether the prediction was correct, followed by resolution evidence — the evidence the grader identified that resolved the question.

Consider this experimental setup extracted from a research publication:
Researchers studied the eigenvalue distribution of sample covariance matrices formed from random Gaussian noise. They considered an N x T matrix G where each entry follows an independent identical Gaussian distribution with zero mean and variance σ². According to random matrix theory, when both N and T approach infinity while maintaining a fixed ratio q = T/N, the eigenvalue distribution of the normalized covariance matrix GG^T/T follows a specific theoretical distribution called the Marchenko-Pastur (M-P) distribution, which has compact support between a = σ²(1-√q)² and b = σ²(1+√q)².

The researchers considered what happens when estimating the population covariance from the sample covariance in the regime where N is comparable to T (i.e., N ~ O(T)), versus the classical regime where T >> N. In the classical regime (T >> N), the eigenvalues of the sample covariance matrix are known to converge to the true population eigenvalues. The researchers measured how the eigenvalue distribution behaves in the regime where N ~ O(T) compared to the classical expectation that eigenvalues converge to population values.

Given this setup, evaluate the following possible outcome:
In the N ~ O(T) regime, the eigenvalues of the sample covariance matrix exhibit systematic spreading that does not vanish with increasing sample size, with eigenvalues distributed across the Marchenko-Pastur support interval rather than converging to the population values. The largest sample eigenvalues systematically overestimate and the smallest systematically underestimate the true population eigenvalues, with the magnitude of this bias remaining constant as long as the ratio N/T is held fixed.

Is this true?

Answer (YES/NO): NO